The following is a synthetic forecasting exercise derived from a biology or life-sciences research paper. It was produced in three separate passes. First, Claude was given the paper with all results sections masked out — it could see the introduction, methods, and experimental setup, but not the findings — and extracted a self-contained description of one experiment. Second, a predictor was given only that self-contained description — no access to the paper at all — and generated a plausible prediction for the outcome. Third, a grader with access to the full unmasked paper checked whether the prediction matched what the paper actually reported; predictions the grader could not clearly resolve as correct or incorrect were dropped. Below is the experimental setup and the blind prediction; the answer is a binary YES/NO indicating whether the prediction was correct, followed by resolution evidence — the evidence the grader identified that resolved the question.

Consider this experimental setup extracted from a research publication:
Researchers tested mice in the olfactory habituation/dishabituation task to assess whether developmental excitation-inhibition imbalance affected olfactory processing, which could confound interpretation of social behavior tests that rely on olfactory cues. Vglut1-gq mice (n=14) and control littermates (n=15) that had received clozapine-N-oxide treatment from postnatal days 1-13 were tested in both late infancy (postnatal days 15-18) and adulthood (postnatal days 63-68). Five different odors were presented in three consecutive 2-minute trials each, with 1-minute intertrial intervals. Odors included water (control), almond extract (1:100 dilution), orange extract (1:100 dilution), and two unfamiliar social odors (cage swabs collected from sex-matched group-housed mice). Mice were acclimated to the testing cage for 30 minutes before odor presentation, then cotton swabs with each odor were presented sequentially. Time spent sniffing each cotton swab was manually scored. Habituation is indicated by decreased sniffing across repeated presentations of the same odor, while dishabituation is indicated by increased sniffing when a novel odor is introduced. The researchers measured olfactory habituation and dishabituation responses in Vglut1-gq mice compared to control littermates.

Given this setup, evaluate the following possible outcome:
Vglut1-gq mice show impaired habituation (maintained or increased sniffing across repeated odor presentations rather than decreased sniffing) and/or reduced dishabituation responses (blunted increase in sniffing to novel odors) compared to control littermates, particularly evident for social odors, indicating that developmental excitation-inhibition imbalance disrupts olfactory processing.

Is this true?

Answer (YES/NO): NO